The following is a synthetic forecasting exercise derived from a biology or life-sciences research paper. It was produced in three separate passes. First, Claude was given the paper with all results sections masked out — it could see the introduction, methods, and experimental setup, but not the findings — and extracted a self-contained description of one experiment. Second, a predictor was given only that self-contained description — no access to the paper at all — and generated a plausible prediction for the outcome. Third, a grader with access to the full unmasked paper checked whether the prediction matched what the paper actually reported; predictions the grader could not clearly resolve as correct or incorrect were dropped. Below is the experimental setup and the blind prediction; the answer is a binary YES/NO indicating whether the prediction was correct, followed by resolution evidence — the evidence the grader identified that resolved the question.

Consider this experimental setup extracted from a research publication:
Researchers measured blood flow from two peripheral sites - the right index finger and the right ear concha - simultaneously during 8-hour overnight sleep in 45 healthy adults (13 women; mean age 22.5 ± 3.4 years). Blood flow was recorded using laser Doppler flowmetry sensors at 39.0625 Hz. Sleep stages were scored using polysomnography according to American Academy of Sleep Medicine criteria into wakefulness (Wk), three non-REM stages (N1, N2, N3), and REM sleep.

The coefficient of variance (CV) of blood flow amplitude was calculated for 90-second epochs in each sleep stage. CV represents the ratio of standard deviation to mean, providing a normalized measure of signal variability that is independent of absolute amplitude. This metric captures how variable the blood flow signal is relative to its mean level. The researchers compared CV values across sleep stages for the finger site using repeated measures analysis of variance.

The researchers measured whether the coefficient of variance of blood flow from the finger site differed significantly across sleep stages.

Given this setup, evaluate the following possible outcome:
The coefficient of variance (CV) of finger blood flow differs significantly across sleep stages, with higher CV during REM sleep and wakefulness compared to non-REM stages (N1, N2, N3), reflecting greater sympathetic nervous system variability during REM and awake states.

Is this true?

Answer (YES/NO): NO